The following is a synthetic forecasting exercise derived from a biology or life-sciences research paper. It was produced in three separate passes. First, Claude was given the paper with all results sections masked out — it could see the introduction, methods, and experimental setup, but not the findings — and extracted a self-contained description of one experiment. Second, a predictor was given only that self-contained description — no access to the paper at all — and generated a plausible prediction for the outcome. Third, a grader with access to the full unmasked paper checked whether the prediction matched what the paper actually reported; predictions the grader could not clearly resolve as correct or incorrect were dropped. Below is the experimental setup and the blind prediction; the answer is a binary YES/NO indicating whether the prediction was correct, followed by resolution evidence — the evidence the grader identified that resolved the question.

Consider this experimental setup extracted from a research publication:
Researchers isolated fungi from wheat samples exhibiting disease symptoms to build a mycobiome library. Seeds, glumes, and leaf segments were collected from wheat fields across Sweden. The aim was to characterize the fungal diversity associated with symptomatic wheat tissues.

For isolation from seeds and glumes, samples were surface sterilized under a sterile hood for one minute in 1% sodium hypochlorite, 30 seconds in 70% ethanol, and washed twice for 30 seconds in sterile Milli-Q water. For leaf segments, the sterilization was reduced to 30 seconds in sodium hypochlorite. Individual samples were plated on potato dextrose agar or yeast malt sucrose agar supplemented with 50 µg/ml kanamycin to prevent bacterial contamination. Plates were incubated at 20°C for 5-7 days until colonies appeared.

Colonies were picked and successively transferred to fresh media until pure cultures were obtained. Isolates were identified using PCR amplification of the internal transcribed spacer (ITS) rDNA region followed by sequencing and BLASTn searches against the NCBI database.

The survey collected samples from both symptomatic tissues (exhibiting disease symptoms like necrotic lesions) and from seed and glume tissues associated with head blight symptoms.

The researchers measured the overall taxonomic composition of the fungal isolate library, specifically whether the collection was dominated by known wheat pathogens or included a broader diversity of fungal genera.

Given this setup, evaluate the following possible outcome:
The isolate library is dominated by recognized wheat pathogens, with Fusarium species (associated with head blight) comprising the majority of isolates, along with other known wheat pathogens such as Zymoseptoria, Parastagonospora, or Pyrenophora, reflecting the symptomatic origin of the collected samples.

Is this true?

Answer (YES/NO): NO